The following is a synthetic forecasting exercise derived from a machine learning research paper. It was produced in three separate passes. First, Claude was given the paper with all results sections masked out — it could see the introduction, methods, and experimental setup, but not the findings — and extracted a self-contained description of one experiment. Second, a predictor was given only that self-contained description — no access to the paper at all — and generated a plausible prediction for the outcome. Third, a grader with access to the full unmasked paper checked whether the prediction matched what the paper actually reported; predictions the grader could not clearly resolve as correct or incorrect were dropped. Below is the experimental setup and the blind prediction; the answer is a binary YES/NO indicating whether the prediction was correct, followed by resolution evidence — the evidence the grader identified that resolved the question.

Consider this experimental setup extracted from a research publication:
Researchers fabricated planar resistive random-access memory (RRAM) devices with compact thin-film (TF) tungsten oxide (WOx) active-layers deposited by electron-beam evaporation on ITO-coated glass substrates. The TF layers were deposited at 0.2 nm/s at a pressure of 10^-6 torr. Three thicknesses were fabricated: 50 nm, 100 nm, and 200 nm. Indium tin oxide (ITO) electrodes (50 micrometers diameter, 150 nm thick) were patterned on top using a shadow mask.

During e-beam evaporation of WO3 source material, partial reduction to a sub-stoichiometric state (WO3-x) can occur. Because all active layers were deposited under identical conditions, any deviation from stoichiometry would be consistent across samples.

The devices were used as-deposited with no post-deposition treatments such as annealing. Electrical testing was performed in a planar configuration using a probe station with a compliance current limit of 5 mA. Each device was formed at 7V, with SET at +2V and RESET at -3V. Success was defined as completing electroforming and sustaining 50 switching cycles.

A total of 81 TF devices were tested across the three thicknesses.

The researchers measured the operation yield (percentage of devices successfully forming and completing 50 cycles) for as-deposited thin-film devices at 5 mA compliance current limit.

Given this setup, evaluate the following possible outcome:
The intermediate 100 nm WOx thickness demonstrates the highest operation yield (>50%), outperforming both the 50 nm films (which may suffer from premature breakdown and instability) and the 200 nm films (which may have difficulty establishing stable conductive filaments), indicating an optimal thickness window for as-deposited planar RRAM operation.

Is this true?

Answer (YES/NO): NO